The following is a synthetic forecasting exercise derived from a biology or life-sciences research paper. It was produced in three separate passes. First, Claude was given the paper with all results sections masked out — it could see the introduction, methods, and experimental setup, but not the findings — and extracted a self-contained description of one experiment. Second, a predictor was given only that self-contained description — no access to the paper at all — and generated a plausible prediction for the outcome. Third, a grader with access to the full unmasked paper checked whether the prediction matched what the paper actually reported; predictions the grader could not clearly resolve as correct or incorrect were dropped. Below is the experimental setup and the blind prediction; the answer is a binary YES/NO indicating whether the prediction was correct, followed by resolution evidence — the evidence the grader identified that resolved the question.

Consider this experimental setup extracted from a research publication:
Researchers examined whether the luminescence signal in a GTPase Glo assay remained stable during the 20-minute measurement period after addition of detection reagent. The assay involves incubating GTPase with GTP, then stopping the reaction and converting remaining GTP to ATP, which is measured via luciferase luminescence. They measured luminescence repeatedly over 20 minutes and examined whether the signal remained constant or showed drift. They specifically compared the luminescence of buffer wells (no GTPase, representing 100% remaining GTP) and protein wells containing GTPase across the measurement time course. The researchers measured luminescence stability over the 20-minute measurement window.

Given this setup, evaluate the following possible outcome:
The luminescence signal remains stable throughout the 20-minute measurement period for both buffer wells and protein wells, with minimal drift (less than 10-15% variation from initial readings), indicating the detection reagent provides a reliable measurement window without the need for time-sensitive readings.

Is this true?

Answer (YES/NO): NO